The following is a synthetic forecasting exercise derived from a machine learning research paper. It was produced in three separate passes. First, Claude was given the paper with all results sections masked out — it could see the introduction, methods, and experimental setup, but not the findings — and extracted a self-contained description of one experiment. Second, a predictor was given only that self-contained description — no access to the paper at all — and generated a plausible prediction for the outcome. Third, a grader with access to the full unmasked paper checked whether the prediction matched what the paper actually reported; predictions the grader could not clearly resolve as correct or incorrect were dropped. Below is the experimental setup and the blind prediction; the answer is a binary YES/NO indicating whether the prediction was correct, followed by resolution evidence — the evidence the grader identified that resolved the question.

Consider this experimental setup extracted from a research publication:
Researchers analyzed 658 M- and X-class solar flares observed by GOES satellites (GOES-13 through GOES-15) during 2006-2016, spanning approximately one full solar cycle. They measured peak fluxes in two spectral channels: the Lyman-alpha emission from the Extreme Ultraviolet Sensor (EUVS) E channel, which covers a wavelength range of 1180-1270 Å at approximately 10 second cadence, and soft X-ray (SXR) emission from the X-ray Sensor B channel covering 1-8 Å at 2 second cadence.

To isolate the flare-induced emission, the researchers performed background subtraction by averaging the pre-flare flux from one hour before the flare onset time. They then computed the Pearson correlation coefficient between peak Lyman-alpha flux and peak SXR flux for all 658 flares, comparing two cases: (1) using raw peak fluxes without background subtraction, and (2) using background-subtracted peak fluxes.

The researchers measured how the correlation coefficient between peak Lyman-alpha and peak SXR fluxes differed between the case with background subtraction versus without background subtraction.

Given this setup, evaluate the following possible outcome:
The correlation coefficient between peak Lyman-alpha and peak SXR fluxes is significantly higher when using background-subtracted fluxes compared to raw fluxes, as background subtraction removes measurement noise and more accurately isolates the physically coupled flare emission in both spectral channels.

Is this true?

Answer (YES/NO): NO